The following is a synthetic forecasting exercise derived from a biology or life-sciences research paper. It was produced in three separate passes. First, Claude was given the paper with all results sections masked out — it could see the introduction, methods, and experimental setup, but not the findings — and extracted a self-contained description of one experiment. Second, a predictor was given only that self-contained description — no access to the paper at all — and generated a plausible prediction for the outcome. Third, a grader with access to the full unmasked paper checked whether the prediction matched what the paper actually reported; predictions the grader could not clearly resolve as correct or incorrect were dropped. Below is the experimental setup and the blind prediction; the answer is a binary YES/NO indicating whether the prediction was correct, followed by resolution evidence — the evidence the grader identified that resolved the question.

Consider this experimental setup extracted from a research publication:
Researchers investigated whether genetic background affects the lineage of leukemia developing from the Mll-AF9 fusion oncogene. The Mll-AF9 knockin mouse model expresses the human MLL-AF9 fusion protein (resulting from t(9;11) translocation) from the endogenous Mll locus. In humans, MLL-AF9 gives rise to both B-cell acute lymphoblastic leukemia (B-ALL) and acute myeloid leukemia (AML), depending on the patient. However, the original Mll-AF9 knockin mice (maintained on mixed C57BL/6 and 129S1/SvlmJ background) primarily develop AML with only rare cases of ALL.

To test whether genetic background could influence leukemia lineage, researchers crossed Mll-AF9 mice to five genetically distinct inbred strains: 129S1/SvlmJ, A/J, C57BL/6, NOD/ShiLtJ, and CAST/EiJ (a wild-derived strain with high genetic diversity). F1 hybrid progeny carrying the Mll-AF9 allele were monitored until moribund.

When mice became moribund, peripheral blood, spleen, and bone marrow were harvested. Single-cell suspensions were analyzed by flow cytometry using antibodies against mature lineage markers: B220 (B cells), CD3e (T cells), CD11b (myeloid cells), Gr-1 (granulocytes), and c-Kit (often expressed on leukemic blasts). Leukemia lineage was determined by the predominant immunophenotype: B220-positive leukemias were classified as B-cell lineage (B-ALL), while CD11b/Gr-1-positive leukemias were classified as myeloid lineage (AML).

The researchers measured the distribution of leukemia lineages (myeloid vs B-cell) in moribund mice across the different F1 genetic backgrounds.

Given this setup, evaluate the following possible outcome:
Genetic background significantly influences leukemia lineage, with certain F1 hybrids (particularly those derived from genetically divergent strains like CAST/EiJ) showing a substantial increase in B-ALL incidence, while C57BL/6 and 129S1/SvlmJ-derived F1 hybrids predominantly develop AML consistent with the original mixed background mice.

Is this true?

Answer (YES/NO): YES